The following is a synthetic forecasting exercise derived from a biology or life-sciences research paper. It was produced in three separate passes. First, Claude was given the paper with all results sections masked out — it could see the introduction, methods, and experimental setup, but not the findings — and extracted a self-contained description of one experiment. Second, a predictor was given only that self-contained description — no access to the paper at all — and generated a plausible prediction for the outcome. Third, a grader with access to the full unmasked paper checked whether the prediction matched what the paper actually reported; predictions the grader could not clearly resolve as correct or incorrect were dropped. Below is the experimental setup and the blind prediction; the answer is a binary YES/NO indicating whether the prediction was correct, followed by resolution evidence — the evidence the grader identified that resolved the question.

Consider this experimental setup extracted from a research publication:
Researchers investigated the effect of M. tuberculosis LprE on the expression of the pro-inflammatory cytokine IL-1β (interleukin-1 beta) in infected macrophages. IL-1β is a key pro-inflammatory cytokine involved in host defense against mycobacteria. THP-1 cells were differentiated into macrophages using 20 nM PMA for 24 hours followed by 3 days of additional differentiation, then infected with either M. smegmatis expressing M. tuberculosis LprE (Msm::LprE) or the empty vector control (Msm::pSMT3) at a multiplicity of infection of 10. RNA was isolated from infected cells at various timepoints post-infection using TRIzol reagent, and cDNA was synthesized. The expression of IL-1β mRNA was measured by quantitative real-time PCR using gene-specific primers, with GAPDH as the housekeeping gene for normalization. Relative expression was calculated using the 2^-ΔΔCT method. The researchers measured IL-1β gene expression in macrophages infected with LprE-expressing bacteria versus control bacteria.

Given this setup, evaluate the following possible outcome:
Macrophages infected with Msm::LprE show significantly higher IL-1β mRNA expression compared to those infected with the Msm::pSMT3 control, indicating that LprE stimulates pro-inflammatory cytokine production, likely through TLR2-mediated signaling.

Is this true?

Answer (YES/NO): NO